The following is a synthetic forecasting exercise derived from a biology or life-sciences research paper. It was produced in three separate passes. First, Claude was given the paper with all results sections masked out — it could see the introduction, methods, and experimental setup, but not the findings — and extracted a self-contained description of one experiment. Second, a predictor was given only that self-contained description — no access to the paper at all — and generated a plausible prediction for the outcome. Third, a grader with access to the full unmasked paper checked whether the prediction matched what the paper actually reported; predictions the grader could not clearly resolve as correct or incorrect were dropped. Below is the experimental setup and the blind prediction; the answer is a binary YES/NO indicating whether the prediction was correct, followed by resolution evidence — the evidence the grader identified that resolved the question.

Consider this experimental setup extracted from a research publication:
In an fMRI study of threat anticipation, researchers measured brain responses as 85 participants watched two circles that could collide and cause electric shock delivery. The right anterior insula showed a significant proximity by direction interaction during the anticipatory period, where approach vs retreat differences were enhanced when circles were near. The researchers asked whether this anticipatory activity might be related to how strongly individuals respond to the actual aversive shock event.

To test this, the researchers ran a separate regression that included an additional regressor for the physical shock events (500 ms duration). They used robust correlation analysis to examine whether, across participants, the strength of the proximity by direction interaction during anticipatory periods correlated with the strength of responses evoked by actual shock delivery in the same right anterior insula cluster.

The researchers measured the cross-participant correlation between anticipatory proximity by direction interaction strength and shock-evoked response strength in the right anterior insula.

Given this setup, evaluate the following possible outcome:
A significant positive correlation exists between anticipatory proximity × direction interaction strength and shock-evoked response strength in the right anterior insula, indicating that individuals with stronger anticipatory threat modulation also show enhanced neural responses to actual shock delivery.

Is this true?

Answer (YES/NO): YES